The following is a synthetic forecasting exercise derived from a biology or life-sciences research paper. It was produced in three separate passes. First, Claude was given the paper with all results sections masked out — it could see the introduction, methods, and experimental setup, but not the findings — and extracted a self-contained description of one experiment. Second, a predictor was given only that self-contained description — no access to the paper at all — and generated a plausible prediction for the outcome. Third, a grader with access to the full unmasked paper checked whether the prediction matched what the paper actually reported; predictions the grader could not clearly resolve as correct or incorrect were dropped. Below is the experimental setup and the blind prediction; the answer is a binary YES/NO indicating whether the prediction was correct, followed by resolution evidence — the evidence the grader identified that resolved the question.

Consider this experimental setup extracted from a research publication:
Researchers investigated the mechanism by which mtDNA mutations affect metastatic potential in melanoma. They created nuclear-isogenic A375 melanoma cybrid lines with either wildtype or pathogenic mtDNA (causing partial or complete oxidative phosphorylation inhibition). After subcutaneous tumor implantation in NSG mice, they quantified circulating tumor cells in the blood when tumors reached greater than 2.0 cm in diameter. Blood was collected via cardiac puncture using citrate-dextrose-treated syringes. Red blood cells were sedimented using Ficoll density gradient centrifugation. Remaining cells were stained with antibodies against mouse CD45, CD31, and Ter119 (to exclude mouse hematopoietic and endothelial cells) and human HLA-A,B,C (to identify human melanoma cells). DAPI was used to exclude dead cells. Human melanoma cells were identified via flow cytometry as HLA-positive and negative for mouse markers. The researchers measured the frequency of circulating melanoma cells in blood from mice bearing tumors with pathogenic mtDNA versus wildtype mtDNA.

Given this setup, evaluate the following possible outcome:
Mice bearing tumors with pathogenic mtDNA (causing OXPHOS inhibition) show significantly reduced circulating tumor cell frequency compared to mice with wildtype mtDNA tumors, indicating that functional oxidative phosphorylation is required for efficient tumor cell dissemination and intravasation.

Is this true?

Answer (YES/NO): YES